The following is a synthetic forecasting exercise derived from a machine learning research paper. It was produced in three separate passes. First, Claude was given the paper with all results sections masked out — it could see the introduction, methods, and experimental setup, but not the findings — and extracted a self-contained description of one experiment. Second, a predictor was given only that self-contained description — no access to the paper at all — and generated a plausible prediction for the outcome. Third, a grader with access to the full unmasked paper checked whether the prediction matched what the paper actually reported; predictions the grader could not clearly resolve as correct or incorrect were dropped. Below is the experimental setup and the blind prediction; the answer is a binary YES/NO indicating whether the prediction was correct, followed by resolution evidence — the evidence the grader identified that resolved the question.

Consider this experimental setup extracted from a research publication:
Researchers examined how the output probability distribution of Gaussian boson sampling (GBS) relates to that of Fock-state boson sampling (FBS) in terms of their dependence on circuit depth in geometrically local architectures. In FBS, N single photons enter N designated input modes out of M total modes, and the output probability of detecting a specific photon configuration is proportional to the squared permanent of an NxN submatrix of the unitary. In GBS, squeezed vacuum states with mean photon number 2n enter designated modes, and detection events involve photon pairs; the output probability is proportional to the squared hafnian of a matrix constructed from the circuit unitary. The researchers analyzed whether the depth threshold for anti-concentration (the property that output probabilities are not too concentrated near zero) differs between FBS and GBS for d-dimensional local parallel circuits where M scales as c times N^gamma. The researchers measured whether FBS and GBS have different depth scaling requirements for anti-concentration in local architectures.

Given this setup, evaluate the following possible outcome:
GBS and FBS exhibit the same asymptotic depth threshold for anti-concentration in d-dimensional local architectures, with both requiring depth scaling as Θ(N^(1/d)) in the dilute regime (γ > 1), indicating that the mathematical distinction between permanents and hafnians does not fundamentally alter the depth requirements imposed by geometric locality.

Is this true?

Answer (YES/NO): NO